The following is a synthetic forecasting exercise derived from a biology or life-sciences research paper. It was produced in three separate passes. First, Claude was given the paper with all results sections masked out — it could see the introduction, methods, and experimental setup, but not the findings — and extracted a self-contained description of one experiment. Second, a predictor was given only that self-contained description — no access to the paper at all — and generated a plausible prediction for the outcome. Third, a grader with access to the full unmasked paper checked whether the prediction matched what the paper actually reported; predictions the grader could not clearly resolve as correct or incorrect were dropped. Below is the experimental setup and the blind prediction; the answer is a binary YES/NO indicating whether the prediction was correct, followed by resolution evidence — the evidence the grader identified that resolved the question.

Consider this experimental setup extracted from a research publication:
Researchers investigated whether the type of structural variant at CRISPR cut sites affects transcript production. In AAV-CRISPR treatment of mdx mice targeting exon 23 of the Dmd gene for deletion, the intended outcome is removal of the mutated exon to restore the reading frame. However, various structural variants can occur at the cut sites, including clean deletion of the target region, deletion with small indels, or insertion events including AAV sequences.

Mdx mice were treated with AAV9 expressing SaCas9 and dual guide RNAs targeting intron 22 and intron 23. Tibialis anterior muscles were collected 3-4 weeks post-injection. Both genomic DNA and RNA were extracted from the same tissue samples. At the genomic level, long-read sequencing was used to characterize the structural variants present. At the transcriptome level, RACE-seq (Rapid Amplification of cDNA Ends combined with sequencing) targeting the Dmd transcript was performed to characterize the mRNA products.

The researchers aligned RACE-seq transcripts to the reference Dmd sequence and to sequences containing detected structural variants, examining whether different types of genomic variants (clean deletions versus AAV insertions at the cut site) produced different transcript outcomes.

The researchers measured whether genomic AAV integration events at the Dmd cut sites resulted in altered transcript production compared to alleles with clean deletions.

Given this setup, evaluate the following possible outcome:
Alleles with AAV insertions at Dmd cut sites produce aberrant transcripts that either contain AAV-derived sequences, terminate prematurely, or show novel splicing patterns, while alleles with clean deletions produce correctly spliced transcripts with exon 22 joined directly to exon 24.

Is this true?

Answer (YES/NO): YES